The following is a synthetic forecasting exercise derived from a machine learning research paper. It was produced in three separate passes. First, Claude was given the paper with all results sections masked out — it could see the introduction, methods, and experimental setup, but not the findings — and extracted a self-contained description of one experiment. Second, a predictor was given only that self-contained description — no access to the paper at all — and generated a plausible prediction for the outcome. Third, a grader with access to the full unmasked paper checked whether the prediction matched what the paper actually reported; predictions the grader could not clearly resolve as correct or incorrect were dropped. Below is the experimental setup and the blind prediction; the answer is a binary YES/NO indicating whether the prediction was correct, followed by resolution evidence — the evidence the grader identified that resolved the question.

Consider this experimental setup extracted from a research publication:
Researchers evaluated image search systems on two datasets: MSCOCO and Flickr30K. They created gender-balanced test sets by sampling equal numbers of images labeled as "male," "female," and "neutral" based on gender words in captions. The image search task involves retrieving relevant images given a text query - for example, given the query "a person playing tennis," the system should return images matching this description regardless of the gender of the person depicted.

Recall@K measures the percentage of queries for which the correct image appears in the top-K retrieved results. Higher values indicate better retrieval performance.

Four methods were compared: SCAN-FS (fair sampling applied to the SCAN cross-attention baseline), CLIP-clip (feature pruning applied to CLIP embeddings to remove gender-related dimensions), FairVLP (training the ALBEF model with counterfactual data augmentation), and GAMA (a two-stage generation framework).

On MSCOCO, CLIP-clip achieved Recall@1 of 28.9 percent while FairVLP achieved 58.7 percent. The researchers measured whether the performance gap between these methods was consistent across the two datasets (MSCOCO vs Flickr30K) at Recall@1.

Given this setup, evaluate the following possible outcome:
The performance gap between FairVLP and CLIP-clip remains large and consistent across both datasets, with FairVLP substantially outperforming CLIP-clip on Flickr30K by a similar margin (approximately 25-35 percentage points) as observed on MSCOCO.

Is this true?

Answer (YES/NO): NO